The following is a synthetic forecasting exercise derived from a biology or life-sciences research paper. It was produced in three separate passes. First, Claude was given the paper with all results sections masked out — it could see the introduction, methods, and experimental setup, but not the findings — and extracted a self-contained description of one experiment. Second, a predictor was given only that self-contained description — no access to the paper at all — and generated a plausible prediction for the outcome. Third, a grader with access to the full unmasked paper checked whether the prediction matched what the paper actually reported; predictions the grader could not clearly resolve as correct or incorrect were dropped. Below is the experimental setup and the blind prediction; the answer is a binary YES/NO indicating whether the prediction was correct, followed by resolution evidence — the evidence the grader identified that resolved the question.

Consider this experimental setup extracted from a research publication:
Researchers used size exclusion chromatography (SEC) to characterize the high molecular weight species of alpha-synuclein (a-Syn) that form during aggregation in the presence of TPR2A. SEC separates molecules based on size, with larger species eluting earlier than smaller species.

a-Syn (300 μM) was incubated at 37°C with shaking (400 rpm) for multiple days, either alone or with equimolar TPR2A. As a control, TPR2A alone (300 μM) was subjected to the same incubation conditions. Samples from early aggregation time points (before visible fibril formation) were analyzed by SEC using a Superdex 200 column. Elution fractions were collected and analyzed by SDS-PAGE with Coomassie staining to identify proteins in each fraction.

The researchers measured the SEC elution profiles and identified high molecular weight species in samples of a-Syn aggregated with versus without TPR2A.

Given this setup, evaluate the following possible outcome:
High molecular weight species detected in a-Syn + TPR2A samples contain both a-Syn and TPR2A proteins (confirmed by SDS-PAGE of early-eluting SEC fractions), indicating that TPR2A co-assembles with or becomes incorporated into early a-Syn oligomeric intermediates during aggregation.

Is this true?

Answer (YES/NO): YES